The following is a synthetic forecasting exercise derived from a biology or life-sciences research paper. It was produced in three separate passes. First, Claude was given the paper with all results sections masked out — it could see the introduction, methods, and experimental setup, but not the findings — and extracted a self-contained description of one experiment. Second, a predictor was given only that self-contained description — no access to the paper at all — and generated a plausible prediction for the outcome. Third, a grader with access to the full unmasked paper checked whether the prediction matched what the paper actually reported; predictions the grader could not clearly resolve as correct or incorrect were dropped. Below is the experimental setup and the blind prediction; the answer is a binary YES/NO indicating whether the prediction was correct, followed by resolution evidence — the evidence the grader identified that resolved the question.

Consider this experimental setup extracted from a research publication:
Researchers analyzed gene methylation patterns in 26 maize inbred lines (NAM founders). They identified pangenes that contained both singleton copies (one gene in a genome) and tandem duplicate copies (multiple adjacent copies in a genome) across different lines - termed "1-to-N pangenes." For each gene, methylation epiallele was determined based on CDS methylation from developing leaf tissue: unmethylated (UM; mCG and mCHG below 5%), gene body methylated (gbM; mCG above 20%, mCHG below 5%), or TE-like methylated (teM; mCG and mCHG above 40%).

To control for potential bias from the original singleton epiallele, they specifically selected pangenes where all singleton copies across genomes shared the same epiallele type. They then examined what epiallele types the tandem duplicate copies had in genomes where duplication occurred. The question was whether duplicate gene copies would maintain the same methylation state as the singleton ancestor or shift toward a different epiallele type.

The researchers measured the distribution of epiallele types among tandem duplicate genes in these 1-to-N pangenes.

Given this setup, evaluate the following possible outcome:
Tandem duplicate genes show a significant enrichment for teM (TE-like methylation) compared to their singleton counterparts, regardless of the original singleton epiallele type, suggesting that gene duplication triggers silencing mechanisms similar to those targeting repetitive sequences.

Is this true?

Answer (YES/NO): NO